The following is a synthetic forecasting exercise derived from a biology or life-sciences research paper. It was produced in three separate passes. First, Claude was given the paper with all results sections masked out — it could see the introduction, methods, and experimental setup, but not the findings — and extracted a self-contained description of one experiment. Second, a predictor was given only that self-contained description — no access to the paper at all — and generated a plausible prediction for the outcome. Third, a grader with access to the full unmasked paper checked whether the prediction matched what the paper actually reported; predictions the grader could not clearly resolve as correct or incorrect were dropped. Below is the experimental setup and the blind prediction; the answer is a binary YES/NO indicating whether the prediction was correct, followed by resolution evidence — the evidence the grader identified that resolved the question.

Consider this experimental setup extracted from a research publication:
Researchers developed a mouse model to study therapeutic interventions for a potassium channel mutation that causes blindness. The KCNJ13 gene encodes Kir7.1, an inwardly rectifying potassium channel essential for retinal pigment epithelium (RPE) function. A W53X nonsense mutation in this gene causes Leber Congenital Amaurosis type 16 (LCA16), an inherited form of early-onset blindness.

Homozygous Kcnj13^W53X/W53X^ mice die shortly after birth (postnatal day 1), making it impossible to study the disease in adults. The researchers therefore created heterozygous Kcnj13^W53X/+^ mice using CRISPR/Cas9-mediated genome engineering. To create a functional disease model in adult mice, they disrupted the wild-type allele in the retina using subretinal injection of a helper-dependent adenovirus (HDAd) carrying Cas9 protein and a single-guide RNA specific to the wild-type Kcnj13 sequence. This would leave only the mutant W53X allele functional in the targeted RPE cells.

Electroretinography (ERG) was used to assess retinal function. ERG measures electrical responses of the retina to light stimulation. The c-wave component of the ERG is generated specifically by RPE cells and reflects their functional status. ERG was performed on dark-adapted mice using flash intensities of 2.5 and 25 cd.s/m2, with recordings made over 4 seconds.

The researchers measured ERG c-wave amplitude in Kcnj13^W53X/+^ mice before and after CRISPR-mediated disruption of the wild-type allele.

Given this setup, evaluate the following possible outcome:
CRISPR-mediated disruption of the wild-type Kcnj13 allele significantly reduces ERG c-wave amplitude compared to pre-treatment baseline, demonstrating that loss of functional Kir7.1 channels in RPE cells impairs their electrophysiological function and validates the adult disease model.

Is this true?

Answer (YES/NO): YES